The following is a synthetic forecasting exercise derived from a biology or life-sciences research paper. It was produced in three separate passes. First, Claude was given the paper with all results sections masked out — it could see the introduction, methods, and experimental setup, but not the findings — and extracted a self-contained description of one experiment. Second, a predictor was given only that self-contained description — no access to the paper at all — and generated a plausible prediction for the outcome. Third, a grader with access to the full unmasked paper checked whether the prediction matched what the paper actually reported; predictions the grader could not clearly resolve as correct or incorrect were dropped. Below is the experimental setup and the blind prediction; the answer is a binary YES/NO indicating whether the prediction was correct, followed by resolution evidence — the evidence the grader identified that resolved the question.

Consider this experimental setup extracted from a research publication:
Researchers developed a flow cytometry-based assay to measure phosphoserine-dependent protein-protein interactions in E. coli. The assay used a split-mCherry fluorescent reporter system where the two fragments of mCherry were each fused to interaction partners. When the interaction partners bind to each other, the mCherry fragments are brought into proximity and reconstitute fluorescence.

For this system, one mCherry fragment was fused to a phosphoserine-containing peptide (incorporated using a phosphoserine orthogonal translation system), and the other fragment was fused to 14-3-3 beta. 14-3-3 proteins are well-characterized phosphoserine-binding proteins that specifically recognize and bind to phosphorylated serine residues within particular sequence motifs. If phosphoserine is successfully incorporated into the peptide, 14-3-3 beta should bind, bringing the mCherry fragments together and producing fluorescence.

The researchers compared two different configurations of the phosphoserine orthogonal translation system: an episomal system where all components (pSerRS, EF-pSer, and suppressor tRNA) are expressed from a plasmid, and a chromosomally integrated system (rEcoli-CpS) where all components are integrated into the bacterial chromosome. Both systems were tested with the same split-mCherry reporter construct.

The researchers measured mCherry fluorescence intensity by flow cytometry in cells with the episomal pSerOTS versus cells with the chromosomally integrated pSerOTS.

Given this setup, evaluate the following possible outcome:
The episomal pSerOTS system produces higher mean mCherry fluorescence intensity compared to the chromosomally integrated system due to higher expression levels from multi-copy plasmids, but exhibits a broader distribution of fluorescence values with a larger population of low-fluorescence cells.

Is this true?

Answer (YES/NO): NO